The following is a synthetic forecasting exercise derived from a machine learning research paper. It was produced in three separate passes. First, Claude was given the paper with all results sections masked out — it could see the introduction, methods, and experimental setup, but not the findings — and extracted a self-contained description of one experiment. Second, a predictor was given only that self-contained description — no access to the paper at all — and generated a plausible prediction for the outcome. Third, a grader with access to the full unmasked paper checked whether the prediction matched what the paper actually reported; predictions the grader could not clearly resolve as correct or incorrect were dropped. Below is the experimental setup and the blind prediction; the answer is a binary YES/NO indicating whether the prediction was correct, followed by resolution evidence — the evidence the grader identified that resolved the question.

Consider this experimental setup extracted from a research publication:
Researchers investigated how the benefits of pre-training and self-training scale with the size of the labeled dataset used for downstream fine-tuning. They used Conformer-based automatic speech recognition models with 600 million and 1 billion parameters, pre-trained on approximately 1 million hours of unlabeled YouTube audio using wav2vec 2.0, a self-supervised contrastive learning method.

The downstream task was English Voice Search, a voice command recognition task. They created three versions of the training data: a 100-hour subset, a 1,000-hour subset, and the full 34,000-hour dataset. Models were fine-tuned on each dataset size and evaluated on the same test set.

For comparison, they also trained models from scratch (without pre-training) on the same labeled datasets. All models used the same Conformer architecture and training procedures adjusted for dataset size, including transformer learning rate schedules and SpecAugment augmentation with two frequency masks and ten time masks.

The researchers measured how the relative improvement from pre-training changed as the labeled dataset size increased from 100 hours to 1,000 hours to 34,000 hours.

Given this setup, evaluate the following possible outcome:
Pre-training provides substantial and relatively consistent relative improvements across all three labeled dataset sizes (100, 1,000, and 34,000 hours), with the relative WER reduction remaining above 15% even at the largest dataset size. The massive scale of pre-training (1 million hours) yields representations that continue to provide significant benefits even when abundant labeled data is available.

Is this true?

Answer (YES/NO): NO